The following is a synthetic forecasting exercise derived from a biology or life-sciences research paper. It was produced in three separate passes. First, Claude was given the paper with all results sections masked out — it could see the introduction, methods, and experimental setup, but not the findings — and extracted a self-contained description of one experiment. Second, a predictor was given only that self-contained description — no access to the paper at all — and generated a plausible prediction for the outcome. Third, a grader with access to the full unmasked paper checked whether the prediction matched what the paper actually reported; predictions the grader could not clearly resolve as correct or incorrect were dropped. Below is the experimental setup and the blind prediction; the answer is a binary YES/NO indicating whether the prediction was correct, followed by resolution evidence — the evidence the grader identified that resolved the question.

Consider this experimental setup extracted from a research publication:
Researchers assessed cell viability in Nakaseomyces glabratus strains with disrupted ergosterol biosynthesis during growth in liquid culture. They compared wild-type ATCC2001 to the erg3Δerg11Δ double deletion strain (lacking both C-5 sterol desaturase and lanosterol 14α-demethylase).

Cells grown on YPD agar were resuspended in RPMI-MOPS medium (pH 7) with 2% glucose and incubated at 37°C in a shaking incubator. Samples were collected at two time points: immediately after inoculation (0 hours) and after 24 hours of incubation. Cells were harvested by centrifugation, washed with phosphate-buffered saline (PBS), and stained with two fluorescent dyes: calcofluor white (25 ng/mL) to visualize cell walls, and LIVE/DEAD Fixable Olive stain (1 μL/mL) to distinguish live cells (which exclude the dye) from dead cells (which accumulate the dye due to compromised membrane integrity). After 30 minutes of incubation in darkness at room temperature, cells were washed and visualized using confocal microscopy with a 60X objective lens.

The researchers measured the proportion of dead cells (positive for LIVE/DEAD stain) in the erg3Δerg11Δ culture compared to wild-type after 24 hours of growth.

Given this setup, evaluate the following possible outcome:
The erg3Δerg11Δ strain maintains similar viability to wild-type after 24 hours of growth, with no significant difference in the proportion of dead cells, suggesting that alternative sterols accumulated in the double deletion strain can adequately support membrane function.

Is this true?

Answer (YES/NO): NO